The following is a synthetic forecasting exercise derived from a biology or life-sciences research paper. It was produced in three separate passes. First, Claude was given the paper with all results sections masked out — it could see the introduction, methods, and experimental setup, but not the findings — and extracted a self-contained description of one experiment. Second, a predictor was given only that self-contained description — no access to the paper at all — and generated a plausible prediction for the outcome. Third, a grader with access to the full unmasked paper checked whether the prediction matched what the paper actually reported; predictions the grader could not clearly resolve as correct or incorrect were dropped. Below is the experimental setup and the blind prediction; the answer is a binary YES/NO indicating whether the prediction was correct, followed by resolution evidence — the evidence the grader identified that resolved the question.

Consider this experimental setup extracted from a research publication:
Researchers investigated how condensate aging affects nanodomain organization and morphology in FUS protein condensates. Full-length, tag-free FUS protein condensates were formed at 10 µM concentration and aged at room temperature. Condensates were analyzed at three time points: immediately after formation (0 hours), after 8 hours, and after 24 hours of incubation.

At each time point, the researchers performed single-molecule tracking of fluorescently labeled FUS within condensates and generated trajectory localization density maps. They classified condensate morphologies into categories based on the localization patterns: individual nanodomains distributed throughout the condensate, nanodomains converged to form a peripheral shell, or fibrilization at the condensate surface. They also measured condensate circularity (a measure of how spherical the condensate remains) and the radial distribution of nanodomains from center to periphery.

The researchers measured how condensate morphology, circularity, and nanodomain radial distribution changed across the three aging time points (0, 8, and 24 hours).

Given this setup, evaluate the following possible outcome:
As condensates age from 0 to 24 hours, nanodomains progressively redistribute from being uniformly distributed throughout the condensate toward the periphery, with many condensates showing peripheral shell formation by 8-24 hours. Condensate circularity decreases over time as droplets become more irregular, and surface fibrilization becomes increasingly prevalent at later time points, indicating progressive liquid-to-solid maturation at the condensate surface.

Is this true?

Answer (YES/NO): YES